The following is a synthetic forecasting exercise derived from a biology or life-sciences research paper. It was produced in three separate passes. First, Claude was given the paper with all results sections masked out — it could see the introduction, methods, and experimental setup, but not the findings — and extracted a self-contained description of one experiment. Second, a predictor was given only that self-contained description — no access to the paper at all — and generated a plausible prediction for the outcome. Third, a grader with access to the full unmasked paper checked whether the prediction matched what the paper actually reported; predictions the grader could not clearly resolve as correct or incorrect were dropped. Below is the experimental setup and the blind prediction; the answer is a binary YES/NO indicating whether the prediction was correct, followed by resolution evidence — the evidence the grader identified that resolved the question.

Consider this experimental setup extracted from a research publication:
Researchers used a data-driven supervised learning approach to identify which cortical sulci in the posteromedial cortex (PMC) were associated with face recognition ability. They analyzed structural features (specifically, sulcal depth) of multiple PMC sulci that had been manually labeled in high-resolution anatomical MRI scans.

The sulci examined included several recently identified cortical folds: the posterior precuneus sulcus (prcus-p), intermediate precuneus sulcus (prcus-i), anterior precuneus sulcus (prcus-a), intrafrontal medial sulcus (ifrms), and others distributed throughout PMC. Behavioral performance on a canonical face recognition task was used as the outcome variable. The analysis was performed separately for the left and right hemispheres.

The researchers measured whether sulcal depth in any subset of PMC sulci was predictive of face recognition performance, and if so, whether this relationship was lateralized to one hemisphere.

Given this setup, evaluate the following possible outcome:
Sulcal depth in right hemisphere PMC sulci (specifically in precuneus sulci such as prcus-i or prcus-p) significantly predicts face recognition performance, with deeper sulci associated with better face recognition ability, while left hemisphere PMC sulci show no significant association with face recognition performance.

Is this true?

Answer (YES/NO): NO